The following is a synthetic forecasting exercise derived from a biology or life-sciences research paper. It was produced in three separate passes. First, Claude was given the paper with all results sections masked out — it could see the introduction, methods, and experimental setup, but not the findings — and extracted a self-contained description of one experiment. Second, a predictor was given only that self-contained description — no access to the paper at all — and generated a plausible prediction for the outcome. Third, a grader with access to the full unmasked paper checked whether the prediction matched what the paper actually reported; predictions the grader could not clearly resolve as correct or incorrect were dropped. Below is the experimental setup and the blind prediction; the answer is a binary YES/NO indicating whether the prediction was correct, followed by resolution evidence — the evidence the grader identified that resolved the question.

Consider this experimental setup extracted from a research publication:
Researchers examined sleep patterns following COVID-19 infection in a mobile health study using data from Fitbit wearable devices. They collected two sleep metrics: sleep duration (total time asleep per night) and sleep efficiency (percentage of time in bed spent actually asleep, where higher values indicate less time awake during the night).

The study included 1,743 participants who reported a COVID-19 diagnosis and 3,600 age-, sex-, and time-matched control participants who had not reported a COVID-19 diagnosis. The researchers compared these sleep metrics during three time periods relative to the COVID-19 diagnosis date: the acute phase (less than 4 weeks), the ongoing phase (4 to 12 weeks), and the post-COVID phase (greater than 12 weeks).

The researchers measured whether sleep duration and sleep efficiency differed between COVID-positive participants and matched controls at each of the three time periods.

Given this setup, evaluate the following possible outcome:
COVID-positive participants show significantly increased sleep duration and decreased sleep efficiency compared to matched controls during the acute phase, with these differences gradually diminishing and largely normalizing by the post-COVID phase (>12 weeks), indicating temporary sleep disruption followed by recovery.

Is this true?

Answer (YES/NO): NO